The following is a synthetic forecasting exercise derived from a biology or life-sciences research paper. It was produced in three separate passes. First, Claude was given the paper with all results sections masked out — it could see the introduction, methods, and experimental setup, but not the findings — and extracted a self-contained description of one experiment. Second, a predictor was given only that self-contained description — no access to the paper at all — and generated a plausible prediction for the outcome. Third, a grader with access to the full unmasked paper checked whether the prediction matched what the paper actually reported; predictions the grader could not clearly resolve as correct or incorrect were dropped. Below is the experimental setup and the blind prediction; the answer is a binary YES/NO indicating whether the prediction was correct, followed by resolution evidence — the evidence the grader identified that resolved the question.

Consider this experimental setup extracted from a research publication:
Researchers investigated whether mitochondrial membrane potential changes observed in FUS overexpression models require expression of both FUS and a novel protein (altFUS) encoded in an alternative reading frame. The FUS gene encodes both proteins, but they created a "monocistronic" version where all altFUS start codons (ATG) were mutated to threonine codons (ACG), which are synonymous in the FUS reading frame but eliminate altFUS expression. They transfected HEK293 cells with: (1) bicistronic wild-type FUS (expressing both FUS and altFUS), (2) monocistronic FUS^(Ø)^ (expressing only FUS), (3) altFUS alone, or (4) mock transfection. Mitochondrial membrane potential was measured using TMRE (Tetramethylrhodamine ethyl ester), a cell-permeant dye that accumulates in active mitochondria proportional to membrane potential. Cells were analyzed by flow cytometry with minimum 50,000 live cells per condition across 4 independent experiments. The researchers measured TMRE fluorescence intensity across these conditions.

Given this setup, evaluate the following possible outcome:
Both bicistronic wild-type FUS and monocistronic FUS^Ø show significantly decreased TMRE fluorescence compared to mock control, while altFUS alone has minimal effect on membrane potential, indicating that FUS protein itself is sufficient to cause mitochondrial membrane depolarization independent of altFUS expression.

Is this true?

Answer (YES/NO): NO